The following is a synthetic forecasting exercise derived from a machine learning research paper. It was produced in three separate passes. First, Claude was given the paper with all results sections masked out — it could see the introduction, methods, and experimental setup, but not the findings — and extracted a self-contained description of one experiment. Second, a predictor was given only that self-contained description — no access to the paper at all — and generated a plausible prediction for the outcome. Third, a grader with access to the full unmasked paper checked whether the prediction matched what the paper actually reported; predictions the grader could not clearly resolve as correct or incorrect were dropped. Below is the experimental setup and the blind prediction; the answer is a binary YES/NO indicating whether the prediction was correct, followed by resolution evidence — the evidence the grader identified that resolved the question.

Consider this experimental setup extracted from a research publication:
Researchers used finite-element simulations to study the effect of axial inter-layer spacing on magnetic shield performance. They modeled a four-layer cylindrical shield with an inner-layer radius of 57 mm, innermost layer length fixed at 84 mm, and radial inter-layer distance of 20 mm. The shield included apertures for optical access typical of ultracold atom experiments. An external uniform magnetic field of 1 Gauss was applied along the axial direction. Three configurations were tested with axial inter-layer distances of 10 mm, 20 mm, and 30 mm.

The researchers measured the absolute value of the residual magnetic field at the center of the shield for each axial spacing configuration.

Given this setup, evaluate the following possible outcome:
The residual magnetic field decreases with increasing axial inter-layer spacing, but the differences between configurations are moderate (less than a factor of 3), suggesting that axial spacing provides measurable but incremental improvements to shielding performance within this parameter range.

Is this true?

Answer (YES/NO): NO